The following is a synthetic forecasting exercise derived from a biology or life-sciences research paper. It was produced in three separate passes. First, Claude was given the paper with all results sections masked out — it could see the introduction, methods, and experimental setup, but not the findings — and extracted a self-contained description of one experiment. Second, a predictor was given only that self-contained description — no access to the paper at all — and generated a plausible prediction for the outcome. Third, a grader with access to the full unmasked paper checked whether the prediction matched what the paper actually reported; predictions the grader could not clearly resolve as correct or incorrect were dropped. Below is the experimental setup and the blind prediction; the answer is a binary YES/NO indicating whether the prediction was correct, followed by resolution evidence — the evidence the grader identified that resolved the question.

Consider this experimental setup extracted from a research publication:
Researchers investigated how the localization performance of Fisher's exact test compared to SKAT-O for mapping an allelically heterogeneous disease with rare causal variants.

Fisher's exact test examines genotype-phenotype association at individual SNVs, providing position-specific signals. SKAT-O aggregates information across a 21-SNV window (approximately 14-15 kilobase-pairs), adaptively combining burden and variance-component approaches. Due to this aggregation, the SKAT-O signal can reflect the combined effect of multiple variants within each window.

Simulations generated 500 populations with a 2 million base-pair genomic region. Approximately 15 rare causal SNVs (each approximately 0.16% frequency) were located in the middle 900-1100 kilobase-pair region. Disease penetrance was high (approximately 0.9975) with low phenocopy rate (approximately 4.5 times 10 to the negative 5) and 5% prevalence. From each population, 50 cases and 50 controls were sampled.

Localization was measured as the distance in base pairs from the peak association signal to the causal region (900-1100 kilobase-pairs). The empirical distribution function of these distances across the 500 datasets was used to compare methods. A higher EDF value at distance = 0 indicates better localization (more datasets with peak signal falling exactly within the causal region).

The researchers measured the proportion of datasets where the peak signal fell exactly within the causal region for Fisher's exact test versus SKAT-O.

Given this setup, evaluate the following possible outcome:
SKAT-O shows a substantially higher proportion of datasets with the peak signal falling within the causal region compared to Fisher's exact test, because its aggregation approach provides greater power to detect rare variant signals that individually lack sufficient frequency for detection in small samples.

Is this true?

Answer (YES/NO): YES